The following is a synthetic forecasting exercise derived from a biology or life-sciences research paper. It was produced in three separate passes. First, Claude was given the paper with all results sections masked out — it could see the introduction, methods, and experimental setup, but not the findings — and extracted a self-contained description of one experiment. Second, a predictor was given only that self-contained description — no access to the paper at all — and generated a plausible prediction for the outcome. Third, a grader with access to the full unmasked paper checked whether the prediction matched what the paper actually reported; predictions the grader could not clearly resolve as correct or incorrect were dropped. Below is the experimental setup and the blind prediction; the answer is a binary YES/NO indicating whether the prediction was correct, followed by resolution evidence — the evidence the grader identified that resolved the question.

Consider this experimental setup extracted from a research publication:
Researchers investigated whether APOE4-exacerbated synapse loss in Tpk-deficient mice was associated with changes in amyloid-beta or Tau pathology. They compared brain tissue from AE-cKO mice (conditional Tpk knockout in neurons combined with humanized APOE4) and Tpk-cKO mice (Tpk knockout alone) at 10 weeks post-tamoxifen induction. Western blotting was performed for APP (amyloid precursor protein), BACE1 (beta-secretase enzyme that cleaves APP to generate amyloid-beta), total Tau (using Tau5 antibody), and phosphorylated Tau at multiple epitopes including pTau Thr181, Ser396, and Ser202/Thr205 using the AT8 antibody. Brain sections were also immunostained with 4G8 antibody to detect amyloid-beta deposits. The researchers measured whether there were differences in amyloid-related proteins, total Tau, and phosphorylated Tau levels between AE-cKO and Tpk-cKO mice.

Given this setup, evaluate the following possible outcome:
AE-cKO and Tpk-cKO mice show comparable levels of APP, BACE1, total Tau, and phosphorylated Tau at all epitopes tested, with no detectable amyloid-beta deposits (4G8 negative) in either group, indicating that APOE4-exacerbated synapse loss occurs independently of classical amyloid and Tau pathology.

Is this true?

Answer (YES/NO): NO